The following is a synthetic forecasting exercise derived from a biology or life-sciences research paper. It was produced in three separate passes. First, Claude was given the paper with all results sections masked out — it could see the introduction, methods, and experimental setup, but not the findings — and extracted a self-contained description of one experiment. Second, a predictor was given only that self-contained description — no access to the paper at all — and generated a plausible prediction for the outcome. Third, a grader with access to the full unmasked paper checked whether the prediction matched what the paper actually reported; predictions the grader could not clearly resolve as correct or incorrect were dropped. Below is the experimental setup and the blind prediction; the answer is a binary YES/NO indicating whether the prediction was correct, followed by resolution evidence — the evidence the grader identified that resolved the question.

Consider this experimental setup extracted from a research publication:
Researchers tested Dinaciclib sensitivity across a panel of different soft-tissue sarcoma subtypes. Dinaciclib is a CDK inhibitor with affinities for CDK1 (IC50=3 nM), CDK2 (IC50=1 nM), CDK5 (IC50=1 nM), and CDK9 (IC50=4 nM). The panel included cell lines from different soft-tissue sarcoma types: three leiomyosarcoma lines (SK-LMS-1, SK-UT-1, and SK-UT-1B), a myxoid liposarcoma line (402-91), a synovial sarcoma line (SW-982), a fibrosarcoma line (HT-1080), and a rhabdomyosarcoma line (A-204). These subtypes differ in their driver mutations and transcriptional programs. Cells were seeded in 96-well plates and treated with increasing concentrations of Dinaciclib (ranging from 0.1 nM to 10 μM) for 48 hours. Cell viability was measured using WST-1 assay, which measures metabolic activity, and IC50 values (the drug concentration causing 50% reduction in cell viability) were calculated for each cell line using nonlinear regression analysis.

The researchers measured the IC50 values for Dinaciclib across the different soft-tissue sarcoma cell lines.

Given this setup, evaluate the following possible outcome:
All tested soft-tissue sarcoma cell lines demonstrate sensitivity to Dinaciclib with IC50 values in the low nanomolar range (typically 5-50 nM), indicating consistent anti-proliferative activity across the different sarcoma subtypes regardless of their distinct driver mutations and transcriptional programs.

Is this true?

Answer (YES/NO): NO